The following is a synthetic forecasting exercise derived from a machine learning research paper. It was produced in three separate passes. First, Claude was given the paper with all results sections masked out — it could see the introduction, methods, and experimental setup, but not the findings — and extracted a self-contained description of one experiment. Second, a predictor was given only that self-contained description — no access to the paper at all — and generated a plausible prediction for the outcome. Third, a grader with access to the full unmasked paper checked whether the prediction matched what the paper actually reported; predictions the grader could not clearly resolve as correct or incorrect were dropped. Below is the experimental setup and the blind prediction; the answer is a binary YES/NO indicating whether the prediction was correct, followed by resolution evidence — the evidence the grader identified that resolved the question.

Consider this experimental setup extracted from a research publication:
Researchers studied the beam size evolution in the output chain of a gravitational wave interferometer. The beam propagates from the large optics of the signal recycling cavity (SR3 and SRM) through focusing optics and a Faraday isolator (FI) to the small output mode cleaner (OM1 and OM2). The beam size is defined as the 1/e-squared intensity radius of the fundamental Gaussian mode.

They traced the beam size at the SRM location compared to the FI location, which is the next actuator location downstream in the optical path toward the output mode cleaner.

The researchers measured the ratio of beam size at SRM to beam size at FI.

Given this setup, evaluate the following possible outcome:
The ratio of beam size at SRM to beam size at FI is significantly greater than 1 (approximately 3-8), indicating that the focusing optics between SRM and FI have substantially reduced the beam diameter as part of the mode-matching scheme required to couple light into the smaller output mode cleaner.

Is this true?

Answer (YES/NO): NO